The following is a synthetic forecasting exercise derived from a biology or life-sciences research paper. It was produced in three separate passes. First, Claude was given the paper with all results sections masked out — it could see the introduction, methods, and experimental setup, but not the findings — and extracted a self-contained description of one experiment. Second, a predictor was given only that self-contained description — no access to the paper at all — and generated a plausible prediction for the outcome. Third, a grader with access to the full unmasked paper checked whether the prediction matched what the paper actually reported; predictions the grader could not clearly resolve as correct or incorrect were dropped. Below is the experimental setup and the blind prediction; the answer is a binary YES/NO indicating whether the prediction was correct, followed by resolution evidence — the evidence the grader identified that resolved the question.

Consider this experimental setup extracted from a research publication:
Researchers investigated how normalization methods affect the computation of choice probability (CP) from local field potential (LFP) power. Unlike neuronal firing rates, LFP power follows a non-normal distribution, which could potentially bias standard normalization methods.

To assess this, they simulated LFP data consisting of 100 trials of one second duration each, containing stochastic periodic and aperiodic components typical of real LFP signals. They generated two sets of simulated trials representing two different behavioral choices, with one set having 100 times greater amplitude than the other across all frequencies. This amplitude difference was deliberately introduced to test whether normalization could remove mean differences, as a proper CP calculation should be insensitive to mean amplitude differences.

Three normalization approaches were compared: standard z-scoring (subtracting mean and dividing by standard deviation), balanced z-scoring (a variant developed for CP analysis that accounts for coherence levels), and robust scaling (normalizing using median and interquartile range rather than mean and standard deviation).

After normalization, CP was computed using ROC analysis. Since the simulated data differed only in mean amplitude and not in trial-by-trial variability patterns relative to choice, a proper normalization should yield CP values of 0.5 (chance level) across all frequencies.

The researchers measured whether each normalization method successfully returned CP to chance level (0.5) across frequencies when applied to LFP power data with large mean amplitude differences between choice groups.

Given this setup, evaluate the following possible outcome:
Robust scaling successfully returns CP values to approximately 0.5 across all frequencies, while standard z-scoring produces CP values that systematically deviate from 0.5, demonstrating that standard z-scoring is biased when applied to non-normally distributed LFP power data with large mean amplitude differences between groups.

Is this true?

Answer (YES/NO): YES